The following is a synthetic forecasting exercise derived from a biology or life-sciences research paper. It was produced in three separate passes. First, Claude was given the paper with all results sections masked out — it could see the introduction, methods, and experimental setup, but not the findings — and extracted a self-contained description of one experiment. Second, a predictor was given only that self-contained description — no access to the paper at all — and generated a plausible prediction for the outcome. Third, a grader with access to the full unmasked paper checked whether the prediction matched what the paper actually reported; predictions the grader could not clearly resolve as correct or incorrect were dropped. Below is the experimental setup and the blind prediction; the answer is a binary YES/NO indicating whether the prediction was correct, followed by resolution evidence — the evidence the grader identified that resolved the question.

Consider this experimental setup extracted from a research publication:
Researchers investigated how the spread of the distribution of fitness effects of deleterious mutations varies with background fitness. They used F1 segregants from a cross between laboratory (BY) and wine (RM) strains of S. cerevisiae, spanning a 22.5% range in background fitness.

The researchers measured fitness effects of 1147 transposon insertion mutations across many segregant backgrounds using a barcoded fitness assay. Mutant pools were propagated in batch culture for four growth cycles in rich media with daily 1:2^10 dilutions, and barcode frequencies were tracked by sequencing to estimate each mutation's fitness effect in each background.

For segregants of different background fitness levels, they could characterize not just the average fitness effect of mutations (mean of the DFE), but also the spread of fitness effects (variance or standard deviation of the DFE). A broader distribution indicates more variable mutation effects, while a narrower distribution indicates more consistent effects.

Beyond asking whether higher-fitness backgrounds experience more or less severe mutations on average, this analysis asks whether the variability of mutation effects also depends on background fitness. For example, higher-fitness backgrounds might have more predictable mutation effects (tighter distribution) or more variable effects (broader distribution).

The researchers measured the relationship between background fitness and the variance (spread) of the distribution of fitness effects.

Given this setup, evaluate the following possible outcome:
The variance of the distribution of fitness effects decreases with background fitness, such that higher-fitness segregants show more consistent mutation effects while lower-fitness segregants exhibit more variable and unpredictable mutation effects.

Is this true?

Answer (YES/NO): NO